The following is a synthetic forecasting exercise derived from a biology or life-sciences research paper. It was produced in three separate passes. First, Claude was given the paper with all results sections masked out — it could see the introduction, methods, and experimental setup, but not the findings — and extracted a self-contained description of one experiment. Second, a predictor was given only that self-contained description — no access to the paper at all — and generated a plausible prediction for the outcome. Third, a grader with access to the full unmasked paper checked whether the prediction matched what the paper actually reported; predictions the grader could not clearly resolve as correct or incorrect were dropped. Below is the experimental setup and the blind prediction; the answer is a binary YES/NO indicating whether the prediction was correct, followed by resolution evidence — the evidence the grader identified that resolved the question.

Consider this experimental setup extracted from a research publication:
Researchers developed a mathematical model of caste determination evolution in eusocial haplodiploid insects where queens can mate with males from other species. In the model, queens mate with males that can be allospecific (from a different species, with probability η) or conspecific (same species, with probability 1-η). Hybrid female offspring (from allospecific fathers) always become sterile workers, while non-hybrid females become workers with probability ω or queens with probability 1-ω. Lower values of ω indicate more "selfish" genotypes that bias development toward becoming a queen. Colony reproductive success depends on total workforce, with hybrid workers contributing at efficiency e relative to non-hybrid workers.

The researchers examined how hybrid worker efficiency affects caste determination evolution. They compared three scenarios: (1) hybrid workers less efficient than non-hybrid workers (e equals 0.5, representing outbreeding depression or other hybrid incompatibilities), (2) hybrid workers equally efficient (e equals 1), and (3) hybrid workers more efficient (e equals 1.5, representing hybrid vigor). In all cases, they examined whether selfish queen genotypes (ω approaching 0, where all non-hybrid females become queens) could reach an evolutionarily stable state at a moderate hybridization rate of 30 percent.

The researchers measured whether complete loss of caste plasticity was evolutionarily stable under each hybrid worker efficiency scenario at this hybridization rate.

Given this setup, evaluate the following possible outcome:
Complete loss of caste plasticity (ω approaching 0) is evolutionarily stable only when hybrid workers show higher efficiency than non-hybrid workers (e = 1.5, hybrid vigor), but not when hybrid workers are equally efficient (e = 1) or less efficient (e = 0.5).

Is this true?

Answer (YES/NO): YES